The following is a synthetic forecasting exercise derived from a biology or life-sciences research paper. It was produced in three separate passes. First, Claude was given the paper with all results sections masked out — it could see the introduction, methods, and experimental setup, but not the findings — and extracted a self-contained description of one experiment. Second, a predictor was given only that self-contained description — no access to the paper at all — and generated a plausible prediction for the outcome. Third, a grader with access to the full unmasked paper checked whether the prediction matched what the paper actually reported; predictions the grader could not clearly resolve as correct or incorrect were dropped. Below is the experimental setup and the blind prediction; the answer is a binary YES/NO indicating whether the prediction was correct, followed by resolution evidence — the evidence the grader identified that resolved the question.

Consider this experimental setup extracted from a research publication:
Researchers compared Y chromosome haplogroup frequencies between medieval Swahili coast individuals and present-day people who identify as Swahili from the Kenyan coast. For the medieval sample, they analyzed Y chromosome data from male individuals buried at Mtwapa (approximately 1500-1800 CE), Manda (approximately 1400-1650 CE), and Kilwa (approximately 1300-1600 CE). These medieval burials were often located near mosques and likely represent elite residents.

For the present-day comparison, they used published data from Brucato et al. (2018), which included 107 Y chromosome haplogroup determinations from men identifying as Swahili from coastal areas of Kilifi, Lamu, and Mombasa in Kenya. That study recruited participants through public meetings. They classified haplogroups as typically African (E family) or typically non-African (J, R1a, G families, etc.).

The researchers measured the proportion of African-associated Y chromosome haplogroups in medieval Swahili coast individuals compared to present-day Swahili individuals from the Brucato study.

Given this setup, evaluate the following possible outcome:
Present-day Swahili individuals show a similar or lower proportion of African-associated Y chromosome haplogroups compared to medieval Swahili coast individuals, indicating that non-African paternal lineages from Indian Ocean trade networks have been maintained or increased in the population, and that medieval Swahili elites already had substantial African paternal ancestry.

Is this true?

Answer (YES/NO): NO